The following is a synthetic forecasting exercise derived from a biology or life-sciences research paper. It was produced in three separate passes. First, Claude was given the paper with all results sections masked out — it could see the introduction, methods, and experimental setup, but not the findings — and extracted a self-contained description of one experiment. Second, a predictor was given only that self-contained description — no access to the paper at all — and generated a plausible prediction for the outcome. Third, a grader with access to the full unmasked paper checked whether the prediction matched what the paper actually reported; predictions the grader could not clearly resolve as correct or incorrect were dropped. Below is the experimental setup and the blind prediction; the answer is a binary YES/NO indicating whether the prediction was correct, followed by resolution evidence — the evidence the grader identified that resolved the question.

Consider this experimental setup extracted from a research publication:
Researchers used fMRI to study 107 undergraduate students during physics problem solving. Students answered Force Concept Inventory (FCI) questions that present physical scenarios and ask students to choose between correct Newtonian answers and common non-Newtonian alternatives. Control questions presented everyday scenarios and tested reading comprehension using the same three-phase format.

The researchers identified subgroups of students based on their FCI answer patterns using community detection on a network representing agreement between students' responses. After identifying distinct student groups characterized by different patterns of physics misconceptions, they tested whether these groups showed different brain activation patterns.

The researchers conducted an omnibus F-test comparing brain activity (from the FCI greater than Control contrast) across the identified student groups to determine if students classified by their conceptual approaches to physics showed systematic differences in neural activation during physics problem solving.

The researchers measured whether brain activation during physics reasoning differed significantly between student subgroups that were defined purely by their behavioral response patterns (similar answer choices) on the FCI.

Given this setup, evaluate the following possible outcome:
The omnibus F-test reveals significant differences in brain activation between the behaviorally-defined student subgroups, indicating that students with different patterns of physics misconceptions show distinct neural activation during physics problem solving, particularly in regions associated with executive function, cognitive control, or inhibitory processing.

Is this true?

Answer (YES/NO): YES